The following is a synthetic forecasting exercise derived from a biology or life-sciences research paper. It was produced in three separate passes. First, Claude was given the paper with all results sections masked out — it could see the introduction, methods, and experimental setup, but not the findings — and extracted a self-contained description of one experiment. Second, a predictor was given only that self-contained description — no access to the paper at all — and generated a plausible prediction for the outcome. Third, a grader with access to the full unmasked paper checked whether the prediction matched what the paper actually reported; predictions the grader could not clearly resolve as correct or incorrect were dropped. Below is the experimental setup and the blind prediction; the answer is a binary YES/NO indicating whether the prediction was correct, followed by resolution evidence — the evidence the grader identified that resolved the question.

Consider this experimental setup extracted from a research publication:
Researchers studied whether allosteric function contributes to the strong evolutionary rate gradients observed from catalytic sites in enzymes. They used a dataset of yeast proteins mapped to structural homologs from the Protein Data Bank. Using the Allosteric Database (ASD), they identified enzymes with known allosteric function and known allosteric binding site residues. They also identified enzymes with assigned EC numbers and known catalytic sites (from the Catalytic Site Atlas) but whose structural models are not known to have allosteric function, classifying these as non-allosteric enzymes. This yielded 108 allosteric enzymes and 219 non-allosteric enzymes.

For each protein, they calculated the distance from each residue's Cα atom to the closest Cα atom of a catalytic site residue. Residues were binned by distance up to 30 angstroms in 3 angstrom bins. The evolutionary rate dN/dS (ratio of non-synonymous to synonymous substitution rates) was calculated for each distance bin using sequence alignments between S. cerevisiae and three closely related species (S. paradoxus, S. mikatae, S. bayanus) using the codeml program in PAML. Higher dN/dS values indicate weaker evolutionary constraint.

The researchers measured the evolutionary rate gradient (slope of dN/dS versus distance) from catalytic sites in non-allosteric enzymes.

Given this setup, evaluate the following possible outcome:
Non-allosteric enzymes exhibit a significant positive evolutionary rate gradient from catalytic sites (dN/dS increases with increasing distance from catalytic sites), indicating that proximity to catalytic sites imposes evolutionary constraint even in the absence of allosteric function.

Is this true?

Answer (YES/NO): YES